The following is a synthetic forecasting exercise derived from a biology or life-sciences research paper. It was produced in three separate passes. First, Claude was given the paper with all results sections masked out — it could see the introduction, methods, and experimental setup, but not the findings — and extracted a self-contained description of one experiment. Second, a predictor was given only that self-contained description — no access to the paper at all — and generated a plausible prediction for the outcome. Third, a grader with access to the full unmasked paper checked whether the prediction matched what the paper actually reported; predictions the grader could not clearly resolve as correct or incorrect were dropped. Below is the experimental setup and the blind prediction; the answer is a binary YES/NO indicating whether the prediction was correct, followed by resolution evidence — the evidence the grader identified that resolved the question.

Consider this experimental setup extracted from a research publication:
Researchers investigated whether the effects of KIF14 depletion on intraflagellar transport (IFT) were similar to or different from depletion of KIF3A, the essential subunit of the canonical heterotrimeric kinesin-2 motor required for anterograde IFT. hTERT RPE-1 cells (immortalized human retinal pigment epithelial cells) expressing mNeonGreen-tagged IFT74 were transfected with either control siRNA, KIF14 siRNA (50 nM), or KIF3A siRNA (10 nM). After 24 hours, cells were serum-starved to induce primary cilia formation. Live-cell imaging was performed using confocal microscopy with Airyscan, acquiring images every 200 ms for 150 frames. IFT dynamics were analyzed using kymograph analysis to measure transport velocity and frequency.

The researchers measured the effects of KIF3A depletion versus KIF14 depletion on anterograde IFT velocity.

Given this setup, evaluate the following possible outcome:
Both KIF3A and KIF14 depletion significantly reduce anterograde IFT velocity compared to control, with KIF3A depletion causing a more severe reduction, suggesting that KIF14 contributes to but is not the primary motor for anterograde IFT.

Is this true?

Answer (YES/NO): NO